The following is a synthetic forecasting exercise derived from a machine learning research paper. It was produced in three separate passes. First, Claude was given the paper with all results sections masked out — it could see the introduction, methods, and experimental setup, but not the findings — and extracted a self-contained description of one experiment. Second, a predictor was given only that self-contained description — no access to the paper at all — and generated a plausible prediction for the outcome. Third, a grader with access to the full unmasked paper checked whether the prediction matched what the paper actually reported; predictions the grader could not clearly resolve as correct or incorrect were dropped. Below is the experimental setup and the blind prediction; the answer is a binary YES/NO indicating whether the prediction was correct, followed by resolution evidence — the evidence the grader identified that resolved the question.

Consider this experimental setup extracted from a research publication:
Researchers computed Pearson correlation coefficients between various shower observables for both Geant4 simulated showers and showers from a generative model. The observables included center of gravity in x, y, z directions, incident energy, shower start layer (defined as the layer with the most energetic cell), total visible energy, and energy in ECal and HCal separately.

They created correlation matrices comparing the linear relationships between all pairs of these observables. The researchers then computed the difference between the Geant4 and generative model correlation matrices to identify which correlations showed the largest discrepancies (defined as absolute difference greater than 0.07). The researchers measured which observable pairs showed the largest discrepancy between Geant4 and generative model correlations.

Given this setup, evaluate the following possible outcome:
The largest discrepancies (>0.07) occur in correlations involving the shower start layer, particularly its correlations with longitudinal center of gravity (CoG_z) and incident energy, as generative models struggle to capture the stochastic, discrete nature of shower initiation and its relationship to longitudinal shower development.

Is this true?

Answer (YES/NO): NO